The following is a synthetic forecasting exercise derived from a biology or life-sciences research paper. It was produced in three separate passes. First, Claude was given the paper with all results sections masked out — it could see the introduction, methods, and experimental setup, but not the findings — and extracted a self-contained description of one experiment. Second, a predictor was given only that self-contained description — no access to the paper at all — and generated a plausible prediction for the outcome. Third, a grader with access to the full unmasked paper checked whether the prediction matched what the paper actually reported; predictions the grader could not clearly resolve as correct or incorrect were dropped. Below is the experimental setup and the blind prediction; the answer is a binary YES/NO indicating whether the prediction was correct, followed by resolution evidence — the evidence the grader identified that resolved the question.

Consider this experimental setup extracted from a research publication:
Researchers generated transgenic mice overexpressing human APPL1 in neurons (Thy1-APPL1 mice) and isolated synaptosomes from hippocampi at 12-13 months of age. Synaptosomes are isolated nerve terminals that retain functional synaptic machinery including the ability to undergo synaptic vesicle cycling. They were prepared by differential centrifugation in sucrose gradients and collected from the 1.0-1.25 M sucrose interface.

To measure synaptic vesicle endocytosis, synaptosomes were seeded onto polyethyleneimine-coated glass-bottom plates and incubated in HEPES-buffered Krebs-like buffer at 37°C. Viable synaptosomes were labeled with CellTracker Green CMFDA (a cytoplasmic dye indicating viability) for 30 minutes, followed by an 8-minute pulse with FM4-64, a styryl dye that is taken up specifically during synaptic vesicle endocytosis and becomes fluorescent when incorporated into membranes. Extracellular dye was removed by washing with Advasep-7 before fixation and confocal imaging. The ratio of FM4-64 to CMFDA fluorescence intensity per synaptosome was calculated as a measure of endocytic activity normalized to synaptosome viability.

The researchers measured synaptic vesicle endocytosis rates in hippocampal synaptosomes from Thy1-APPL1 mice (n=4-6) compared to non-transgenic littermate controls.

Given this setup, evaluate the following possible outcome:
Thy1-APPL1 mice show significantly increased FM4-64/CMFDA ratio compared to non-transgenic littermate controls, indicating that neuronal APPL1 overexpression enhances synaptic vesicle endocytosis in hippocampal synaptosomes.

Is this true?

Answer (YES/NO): YES